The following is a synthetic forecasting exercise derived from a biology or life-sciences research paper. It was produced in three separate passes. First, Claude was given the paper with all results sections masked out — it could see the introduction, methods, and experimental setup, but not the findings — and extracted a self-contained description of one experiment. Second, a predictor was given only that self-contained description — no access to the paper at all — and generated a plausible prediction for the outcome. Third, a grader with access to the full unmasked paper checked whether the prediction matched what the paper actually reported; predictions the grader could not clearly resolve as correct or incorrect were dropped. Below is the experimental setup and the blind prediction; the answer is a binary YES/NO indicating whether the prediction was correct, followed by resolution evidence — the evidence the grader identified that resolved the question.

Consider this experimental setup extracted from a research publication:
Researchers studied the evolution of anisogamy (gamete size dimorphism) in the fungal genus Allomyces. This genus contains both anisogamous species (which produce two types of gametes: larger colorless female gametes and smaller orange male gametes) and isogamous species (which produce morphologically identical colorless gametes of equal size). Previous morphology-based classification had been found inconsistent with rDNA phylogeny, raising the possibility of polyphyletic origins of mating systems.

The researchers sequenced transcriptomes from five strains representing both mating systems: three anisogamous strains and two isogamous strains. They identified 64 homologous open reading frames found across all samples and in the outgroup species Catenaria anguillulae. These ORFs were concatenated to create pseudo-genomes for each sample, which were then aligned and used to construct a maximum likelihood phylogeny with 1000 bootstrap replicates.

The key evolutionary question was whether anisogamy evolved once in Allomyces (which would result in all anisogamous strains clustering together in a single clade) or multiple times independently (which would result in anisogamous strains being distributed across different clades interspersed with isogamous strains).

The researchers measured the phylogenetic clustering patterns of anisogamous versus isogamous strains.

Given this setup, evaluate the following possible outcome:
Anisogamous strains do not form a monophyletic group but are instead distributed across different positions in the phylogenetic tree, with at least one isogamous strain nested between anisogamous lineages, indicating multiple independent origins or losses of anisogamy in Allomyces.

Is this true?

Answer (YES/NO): NO